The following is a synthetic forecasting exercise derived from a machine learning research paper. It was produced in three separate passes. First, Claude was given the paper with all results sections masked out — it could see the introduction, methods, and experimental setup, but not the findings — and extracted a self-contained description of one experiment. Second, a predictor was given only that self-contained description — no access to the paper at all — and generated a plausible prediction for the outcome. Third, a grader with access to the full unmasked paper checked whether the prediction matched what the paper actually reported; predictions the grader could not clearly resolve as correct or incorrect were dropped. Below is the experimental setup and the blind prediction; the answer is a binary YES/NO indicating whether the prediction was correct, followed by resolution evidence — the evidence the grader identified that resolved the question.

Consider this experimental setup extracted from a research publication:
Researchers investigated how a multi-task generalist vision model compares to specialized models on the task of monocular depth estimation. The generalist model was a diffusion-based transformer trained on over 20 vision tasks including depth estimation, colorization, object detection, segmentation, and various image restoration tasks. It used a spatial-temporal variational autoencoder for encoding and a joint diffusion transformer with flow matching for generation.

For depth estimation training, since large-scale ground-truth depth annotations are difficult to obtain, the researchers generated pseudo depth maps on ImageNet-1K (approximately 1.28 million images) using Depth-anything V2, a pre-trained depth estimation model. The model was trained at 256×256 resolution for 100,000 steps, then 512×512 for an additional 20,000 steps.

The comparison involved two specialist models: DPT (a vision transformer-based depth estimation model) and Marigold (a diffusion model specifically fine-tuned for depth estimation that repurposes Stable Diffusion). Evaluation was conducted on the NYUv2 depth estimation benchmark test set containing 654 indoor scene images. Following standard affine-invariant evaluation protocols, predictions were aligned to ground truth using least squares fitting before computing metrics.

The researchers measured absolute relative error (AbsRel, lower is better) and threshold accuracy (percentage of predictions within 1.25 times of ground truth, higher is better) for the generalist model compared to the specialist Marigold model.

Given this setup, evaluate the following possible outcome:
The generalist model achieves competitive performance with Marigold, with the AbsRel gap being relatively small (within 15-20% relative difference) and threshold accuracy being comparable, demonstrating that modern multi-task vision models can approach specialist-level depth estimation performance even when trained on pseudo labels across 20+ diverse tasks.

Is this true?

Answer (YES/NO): YES